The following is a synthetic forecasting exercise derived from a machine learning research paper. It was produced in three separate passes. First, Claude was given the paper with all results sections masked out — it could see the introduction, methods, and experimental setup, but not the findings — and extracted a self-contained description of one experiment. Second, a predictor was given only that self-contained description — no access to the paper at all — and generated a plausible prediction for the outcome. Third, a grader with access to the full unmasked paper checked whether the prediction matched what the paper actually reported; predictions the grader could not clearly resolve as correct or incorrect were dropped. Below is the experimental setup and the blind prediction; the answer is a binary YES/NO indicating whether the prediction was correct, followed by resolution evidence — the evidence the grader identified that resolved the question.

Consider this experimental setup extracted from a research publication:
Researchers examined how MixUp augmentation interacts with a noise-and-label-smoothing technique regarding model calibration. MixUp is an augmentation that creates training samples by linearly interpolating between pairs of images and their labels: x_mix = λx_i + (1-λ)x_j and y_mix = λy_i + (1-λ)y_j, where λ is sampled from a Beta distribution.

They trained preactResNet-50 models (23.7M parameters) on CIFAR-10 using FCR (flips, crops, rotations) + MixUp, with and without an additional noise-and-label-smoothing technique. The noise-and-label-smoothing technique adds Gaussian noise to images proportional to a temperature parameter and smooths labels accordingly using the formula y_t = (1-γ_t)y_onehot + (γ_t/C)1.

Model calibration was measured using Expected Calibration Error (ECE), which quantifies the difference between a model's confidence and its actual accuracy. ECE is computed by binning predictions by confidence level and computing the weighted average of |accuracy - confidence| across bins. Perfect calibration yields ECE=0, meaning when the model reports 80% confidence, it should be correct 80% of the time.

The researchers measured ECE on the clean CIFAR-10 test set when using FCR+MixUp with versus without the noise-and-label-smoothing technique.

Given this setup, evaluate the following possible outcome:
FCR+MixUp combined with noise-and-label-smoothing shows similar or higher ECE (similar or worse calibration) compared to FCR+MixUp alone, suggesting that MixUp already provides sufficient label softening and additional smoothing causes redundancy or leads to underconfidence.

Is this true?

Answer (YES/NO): YES